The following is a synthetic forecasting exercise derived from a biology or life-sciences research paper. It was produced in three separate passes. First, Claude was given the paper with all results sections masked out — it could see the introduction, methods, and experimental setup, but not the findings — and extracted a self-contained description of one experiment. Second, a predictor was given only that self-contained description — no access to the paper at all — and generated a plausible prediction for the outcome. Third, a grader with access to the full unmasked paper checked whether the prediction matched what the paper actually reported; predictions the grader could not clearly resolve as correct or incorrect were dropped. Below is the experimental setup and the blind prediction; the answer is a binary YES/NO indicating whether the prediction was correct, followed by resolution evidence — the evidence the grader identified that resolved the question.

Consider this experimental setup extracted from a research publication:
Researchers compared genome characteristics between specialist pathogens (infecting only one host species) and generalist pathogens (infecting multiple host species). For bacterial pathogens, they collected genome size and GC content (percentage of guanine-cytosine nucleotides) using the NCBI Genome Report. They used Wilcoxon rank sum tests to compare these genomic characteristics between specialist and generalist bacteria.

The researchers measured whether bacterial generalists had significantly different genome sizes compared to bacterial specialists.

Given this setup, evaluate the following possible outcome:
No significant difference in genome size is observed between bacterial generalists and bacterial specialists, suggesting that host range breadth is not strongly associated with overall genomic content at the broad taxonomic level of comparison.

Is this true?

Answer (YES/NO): NO